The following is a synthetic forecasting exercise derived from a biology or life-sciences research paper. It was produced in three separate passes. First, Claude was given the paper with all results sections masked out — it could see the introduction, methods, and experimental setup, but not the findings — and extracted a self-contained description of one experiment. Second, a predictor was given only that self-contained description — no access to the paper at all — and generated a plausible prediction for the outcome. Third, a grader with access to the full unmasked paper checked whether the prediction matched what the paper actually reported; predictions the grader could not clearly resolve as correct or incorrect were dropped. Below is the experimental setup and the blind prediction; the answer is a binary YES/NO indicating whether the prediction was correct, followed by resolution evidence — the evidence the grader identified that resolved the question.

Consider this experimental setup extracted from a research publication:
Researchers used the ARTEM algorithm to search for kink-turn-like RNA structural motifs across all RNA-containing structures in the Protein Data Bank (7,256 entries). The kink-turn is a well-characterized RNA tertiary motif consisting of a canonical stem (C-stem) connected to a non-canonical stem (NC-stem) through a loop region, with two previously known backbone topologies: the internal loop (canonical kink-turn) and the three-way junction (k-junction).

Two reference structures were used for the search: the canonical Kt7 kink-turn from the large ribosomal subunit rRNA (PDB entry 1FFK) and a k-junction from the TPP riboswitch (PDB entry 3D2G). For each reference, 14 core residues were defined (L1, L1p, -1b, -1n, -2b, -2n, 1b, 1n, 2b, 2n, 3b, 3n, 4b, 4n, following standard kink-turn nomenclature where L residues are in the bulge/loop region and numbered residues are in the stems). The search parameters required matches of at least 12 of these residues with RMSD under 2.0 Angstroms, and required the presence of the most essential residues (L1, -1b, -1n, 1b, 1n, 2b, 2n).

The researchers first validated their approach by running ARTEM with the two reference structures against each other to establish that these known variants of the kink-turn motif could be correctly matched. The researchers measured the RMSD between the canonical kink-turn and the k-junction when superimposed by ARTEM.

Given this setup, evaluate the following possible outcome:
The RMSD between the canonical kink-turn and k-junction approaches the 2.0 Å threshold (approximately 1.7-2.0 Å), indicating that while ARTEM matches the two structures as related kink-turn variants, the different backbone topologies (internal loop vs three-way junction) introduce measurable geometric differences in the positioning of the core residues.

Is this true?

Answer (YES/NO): YES